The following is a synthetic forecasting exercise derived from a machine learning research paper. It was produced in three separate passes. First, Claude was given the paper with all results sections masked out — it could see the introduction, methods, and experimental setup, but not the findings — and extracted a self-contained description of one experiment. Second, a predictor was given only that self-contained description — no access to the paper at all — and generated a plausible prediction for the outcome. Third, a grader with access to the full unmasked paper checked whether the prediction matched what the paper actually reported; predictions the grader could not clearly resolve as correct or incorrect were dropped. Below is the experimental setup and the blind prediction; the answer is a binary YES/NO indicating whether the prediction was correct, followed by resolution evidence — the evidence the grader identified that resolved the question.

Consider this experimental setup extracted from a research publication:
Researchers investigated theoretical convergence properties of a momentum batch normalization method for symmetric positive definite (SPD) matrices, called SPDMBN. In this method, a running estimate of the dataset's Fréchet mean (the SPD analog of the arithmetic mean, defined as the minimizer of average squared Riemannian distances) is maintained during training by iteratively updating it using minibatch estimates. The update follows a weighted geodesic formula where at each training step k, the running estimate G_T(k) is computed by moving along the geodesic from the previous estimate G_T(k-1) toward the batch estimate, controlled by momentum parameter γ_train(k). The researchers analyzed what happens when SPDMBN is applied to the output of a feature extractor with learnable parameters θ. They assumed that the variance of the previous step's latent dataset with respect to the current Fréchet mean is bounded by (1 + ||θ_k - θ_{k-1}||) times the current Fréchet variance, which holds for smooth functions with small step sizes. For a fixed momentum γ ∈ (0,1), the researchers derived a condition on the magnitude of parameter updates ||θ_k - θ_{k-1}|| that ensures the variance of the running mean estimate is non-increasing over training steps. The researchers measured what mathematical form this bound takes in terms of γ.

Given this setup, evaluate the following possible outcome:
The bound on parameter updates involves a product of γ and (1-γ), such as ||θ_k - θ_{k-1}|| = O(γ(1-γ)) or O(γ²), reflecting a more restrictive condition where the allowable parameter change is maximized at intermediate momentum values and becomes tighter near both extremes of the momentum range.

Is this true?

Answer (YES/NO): NO